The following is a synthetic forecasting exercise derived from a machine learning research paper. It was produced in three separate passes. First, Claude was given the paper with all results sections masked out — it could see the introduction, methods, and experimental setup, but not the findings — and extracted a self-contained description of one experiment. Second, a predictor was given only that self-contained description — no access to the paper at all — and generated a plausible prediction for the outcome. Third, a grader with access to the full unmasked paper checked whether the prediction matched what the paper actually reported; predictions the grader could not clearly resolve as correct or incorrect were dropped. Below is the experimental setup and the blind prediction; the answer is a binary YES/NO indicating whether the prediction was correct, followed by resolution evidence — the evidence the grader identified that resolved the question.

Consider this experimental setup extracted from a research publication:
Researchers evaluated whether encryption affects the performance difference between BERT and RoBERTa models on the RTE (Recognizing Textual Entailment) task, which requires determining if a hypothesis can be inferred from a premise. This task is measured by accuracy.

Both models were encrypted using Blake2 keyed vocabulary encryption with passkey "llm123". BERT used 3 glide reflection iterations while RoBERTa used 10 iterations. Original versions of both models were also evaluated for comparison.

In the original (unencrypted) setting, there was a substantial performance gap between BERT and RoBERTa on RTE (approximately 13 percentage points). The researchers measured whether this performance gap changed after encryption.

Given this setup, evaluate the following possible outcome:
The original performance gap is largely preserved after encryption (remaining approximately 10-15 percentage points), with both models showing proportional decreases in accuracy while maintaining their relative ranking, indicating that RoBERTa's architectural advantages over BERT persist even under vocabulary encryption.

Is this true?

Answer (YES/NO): NO